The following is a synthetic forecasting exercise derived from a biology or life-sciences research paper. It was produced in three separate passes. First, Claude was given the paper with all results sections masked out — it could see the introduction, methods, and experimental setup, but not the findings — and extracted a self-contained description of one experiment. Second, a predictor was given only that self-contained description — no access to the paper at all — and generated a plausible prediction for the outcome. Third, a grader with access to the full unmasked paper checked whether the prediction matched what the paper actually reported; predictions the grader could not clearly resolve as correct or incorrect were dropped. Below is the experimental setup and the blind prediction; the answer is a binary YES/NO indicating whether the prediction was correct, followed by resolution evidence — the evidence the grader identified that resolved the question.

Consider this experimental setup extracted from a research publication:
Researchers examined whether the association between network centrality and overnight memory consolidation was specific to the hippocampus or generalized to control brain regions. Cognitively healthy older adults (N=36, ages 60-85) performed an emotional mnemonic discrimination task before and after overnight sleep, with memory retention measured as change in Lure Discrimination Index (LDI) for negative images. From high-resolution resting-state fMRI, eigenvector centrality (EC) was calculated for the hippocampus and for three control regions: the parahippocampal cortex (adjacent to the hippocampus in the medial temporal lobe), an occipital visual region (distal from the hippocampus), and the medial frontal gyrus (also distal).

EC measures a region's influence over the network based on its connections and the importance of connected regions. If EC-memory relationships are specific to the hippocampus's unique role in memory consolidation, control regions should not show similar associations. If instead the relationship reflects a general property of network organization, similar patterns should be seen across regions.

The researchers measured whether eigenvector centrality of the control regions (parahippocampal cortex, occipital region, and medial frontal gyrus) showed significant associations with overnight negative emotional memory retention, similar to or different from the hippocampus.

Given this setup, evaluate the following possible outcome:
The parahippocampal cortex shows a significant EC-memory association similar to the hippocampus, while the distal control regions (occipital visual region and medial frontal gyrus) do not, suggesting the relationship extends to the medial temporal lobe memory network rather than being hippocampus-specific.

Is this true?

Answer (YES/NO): NO